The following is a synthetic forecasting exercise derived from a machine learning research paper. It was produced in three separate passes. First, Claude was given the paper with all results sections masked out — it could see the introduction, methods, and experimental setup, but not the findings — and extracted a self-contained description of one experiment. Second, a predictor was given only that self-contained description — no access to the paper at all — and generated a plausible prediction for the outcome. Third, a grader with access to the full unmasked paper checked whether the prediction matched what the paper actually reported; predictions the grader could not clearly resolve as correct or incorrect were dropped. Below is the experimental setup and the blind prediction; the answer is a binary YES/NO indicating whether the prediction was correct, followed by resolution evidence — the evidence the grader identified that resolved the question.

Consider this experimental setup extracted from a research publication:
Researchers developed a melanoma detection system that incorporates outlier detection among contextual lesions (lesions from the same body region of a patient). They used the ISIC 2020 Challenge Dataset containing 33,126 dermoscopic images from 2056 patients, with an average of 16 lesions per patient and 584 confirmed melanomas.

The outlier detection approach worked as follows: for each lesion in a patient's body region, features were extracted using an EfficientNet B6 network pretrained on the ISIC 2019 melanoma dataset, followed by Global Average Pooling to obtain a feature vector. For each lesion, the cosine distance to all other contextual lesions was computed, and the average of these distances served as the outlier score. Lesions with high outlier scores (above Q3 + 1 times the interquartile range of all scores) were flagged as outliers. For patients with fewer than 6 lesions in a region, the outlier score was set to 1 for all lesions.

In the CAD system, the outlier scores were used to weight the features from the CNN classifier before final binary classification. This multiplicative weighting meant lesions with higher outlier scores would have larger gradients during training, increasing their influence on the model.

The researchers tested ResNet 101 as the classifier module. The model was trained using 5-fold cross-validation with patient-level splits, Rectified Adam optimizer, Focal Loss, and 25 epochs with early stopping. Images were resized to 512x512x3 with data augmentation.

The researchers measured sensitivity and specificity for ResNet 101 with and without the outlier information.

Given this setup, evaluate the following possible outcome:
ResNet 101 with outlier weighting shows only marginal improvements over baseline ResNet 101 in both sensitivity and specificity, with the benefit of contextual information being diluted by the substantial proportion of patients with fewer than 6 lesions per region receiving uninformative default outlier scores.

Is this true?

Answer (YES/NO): NO